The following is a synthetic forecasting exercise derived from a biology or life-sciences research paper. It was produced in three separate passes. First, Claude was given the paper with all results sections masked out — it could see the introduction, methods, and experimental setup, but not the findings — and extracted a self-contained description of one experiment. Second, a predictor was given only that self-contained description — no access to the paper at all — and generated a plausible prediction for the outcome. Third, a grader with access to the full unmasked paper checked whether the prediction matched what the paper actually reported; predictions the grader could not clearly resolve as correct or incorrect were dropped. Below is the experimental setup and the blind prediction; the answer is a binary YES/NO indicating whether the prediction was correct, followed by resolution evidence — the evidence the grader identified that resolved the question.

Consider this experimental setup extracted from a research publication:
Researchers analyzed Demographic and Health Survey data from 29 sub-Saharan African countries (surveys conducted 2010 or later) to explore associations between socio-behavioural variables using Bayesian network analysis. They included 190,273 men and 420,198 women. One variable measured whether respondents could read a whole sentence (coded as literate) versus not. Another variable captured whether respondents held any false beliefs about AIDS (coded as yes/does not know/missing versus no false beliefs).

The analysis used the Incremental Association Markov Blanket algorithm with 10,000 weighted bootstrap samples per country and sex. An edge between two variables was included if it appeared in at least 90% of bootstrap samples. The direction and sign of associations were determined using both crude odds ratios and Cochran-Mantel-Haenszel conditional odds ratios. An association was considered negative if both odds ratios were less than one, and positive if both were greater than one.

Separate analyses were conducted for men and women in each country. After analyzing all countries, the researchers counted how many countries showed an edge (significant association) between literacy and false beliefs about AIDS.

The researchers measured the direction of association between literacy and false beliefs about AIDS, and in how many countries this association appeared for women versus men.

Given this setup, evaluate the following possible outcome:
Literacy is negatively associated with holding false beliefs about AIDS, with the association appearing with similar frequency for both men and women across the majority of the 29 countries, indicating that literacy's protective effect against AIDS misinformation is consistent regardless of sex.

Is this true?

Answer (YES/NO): NO